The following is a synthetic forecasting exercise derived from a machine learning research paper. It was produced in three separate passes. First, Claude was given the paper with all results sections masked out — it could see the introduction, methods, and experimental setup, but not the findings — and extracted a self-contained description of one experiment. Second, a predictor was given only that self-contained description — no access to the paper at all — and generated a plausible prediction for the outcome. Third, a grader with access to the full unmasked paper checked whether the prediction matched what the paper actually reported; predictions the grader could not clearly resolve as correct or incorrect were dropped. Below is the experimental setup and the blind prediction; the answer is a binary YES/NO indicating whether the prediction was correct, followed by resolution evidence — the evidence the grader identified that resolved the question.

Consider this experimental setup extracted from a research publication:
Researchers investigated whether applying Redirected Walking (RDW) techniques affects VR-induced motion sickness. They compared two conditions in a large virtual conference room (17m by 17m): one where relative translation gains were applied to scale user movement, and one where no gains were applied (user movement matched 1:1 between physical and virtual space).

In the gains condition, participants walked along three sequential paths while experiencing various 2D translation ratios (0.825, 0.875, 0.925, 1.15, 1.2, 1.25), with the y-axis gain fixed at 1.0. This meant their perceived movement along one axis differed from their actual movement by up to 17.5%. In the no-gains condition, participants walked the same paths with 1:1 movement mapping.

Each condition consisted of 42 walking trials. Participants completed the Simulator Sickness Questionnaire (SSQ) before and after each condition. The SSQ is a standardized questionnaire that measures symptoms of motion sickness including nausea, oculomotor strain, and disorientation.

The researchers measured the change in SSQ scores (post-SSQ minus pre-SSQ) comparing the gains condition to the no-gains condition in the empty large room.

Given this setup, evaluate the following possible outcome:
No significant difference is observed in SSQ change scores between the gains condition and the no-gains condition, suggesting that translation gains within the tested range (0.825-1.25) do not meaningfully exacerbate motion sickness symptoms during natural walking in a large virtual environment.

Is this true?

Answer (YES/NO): YES